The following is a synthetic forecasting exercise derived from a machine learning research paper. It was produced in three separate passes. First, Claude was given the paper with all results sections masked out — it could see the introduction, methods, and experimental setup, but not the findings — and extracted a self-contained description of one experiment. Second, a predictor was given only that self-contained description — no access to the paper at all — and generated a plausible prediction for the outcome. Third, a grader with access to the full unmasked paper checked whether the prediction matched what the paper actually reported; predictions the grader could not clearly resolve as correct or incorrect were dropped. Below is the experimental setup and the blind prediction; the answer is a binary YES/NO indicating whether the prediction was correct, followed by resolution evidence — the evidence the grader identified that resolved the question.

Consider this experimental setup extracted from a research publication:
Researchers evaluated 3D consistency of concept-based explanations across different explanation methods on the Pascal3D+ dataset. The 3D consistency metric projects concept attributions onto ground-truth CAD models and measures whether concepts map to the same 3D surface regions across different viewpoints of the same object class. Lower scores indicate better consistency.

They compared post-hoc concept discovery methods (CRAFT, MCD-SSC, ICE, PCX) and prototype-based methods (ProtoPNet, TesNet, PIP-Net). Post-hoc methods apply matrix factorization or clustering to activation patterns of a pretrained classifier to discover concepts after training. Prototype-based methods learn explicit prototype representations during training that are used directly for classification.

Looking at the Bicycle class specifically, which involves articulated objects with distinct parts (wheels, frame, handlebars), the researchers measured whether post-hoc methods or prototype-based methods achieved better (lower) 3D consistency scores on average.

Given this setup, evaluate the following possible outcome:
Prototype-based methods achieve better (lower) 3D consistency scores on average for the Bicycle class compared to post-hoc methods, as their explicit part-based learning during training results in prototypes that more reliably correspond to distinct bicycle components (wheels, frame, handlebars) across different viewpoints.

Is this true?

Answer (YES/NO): NO